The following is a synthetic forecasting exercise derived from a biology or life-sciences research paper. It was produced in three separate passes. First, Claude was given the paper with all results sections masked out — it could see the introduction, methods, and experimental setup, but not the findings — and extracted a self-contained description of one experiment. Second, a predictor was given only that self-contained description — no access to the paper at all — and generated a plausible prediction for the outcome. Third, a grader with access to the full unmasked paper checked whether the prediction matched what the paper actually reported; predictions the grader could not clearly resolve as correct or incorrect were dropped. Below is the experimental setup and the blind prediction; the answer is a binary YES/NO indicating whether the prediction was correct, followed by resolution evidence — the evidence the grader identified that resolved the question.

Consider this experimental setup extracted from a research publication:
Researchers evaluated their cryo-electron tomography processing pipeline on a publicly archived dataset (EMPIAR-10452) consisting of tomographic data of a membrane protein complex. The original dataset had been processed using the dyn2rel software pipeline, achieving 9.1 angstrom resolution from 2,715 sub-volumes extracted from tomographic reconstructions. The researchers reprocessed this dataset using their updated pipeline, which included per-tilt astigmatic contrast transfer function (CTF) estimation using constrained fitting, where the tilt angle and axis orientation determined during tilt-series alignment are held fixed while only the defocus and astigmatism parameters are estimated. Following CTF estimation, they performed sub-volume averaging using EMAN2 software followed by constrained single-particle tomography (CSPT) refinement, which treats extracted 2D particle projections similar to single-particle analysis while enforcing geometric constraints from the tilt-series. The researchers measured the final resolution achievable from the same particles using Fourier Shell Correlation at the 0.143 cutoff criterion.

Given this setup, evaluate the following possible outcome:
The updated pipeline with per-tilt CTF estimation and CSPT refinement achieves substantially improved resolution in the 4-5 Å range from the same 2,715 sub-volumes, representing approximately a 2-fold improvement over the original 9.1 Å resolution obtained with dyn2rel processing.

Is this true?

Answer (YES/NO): NO